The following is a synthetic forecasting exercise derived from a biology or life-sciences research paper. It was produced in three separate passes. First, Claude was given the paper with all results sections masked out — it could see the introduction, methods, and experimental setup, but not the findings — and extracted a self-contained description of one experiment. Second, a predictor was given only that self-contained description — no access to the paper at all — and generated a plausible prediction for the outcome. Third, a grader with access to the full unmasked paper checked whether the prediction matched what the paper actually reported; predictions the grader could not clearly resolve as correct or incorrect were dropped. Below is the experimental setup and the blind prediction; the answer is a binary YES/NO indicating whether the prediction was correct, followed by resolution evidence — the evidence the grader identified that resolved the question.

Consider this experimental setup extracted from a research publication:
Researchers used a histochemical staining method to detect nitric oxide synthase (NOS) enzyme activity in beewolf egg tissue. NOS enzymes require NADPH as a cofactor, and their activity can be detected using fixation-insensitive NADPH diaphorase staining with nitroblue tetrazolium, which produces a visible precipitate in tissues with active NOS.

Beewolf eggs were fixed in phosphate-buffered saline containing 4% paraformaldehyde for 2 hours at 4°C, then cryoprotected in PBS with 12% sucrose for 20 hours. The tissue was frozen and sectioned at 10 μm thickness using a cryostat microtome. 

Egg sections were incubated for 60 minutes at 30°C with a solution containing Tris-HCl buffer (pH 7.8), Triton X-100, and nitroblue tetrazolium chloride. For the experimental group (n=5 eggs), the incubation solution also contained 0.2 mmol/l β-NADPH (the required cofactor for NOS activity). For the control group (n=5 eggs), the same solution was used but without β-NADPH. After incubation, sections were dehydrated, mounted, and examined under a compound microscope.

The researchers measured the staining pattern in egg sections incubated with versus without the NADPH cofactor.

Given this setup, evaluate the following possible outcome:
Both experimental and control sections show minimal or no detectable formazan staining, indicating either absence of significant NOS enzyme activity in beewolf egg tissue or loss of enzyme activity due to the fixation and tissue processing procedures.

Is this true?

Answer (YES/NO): NO